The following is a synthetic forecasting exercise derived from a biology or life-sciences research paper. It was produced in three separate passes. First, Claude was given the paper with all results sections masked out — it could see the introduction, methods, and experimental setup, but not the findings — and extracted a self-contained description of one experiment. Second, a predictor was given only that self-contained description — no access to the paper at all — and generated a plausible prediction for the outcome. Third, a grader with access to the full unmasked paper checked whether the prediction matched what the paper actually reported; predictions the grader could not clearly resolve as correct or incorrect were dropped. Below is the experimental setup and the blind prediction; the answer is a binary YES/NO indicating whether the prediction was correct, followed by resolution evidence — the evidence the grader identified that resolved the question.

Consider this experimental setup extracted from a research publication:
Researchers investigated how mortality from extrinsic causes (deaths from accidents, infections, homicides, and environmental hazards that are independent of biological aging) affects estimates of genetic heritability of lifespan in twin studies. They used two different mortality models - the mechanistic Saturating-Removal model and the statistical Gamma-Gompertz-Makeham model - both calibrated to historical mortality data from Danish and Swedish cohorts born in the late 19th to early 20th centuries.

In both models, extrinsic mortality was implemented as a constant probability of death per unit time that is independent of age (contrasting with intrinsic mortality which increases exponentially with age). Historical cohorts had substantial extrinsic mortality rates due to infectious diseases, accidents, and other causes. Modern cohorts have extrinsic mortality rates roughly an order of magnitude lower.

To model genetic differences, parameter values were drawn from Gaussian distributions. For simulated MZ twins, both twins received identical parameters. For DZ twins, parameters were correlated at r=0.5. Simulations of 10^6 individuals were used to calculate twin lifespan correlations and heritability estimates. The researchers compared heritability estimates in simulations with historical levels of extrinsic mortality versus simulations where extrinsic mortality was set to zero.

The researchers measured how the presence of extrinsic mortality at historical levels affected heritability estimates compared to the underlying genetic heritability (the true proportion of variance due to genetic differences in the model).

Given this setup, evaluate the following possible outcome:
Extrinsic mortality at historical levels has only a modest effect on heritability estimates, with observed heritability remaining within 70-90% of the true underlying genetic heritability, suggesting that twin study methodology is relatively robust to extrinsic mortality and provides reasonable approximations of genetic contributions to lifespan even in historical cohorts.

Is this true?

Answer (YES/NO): NO